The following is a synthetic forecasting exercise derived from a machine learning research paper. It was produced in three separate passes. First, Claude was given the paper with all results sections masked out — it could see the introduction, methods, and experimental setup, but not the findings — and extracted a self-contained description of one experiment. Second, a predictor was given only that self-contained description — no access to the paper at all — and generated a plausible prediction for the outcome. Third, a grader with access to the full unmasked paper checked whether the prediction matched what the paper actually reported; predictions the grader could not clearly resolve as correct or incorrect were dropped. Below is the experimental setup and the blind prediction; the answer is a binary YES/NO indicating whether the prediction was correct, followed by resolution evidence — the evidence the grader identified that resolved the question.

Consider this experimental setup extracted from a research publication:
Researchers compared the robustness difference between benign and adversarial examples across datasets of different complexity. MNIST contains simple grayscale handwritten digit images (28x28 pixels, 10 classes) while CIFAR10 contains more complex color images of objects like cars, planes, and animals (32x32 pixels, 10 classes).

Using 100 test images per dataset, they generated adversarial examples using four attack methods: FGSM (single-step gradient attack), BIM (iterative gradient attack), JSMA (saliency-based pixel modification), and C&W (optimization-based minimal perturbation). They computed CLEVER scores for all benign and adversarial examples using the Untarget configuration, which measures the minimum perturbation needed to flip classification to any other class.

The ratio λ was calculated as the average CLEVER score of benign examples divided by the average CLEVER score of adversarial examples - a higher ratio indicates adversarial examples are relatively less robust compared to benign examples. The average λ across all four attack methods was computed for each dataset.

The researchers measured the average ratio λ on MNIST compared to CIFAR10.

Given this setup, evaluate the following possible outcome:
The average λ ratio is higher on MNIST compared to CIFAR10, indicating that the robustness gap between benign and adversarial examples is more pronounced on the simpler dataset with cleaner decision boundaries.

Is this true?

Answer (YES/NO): YES